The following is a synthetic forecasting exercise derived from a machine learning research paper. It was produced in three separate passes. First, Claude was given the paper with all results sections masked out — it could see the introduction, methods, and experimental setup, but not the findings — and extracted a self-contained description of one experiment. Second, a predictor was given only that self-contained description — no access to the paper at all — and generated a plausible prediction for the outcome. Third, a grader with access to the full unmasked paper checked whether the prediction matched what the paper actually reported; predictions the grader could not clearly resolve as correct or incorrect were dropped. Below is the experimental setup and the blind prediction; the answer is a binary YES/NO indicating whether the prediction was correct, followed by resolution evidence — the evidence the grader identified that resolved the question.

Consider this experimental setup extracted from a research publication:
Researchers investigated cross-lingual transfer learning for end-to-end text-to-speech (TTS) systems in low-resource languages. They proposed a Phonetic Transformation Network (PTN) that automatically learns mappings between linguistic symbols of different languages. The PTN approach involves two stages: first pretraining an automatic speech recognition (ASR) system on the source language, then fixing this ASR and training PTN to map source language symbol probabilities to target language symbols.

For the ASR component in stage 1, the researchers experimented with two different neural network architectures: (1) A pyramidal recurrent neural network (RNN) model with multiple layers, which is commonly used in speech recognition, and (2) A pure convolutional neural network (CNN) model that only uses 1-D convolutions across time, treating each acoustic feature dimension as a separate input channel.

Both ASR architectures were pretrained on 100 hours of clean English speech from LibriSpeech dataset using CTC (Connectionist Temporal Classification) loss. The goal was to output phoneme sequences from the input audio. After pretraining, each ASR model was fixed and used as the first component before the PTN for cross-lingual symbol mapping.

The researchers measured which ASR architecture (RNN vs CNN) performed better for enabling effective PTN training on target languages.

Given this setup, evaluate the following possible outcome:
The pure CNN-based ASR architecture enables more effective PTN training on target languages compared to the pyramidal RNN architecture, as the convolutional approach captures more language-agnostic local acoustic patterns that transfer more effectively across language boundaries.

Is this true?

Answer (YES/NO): NO